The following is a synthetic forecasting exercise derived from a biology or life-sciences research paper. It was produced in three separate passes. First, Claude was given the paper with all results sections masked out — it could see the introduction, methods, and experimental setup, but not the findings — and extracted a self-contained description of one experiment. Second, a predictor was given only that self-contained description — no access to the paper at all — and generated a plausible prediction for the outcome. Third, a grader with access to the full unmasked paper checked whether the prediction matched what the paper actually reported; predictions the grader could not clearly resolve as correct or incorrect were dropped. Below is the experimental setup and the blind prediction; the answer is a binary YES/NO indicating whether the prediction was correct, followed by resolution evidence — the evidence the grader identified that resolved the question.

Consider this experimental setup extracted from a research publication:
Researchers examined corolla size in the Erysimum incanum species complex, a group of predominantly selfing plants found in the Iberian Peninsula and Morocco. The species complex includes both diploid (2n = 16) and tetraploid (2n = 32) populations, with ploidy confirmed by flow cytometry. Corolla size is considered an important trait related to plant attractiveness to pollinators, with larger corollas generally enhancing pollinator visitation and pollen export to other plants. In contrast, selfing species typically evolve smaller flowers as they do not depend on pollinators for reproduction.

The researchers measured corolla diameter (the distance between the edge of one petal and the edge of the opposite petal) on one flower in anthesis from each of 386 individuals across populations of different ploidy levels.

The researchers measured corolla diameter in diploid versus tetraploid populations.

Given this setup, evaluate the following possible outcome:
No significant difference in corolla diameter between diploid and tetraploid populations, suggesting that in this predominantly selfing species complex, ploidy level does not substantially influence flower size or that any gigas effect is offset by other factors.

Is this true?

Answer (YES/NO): NO